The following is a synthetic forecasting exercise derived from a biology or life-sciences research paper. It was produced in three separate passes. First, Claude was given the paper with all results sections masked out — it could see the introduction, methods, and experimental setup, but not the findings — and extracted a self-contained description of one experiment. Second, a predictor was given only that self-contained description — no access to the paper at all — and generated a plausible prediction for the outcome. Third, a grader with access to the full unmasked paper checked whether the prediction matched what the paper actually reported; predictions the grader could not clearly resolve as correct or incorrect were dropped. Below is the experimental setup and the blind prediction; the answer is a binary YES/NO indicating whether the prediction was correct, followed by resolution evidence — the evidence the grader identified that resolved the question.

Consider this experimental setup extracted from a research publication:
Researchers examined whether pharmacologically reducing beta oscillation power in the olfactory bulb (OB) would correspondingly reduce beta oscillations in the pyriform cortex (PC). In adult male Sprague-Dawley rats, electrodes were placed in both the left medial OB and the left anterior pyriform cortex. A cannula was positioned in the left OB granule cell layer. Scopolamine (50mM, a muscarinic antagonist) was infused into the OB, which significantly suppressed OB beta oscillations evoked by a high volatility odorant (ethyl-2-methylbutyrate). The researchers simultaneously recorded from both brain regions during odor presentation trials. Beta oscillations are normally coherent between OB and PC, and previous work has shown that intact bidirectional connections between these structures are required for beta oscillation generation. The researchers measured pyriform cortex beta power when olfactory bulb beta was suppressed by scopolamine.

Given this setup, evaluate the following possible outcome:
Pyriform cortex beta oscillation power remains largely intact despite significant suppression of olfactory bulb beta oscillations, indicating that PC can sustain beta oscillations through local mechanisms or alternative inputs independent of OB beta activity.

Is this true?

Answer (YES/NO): YES